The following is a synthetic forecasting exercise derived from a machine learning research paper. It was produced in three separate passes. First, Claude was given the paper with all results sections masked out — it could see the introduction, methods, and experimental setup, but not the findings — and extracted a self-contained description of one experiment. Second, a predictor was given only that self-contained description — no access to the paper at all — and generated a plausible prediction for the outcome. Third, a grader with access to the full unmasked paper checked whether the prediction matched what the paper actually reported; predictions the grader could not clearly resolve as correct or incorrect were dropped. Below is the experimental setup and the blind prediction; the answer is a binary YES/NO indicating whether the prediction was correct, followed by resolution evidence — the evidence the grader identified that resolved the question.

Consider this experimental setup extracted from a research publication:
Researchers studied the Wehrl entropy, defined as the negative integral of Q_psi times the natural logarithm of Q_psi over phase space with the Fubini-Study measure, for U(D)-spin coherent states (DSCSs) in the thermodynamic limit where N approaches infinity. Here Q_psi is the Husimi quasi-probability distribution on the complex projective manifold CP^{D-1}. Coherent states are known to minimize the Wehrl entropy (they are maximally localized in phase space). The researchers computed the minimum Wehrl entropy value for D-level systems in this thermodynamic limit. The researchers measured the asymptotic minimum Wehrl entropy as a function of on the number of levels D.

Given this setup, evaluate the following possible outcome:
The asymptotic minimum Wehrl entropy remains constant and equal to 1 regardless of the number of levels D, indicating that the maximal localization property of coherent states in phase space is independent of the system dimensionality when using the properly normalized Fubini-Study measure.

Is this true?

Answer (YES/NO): NO